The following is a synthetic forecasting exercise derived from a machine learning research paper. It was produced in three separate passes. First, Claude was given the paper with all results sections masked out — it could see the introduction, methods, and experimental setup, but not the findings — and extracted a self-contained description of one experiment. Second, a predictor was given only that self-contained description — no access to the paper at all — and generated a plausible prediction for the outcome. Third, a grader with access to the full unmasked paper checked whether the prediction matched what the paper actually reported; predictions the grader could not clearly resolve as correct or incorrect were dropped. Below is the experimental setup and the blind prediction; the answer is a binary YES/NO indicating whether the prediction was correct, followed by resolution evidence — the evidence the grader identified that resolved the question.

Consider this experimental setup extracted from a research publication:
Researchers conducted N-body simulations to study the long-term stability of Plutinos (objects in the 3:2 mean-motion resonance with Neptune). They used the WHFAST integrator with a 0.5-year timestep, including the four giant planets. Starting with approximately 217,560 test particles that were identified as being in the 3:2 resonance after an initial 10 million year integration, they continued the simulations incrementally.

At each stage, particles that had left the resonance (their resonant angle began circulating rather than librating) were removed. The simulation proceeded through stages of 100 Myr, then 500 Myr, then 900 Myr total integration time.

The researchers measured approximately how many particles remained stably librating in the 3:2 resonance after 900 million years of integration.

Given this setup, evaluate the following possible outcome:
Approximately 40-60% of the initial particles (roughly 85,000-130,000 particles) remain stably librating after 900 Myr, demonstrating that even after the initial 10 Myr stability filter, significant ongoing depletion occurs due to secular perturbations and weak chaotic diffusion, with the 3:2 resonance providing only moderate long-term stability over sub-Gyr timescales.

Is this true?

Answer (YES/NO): YES